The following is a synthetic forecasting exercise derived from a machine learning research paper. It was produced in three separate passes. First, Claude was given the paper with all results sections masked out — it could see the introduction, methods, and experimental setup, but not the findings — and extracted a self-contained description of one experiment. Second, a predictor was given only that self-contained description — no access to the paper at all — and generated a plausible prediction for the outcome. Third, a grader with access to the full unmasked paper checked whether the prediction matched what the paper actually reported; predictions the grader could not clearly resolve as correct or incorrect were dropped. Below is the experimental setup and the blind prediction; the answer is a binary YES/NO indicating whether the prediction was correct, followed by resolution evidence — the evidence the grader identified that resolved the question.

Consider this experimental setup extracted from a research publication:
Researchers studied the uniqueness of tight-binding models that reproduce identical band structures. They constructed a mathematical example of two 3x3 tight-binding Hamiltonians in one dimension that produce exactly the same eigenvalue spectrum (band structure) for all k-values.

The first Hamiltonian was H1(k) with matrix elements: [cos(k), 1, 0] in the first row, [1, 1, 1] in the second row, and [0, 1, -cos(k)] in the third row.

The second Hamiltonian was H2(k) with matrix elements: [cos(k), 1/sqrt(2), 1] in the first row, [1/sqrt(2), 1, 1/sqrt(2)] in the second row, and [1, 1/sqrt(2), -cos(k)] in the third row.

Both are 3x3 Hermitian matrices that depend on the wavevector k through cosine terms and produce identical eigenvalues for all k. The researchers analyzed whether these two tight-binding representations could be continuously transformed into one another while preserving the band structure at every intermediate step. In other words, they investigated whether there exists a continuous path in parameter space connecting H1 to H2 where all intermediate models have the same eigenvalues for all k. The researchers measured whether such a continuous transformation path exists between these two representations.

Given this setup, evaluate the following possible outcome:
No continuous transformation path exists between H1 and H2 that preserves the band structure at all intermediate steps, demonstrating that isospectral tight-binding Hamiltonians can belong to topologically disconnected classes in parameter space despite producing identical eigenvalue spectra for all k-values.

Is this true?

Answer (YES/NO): YES